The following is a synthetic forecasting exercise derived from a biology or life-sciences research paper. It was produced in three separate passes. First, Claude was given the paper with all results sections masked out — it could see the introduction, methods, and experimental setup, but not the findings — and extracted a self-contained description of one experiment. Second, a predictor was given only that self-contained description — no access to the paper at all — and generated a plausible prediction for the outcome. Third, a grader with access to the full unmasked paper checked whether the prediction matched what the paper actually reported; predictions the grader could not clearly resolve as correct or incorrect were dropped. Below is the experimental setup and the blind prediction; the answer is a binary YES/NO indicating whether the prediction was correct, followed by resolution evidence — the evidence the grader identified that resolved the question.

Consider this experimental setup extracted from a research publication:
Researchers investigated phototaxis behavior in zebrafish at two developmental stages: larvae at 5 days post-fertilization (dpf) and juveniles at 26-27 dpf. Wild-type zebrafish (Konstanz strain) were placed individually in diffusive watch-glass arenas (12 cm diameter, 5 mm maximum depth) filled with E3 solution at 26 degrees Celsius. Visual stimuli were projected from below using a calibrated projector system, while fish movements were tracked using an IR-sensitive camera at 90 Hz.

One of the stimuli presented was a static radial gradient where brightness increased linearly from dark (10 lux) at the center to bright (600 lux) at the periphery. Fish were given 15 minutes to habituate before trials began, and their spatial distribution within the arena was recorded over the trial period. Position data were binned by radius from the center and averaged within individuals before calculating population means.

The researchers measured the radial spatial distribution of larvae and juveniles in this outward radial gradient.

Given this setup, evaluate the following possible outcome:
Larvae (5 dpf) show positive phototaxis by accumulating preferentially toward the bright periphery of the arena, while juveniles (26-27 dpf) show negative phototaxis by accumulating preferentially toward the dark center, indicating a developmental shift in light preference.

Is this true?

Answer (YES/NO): YES